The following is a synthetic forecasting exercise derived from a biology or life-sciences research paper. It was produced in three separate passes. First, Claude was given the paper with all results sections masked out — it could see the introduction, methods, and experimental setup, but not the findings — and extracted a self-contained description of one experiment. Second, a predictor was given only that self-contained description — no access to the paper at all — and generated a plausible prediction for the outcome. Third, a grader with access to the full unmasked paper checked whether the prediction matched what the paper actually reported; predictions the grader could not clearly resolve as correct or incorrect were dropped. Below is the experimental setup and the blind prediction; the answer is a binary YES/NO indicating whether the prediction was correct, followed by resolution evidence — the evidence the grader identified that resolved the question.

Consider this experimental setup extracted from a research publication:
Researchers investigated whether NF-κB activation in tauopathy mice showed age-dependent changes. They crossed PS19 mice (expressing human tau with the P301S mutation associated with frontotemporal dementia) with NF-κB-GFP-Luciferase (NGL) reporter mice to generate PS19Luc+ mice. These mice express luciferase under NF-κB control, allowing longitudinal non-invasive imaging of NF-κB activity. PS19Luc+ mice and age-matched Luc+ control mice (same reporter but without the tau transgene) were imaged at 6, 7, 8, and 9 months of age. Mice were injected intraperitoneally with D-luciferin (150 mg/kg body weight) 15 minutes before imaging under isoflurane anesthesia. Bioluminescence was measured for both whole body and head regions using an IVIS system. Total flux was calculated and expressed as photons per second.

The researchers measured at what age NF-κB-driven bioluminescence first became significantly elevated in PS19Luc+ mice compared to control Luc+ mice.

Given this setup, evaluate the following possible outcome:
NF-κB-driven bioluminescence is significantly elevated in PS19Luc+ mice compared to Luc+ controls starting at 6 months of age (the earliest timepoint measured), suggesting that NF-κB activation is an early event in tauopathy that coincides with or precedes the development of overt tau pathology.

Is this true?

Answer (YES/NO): NO